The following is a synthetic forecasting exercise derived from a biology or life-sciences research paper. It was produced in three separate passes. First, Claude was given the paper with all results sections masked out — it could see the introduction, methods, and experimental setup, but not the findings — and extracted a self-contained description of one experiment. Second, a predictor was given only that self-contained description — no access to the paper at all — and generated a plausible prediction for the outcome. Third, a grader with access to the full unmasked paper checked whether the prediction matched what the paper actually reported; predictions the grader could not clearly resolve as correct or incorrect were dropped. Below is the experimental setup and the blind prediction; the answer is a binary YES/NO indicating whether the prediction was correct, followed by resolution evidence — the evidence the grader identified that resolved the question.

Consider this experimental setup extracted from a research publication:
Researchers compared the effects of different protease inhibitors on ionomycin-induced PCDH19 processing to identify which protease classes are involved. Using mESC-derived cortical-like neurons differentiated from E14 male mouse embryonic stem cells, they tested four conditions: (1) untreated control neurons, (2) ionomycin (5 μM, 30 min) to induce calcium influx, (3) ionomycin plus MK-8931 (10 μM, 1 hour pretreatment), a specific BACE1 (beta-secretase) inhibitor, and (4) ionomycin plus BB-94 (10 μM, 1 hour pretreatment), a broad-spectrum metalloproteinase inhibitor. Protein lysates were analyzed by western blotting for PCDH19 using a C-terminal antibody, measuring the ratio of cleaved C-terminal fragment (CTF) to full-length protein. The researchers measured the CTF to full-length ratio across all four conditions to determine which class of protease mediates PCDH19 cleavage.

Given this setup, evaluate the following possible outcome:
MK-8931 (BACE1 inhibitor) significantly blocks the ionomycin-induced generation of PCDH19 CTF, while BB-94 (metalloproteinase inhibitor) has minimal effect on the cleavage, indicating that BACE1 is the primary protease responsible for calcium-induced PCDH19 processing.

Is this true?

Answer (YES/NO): NO